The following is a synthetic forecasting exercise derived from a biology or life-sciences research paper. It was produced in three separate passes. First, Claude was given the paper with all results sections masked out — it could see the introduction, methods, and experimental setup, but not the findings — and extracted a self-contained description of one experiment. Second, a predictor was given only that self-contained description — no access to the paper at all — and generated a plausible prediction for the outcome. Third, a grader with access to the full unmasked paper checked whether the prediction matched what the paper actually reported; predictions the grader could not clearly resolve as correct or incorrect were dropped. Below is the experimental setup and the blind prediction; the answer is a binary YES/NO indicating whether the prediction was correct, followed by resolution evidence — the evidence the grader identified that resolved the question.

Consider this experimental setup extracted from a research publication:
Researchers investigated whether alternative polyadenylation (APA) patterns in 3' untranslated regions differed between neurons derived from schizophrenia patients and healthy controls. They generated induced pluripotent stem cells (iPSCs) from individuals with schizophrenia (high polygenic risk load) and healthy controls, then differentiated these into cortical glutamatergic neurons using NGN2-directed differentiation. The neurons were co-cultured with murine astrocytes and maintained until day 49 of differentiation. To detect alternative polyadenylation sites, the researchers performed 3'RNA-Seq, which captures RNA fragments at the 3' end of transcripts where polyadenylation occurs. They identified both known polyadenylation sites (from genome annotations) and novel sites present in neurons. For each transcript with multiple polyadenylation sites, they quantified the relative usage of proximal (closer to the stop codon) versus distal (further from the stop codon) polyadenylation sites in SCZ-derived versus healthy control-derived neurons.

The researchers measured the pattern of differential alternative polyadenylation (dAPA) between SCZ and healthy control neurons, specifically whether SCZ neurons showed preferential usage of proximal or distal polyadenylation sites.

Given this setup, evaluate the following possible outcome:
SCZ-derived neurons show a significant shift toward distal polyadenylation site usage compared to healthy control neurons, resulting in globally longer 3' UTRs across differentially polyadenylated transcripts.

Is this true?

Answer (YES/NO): NO